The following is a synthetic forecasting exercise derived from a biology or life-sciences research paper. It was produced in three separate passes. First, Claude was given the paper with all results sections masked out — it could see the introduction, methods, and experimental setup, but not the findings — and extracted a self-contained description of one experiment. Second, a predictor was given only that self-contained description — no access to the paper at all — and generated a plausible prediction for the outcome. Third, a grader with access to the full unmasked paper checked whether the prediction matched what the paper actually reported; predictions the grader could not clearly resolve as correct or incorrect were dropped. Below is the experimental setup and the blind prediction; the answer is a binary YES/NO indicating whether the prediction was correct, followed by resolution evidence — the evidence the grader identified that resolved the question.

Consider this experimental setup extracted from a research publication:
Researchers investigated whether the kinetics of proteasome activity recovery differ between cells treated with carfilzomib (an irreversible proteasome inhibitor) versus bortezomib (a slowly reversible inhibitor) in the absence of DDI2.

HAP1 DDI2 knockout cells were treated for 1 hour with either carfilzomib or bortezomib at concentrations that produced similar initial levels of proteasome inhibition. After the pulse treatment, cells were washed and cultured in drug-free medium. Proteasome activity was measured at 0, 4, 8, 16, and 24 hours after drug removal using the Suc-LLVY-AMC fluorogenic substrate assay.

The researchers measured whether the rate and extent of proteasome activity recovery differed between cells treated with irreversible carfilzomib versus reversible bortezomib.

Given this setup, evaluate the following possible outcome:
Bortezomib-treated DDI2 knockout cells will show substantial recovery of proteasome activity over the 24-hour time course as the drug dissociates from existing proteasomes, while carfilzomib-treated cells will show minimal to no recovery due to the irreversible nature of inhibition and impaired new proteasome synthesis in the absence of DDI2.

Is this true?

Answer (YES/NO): NO